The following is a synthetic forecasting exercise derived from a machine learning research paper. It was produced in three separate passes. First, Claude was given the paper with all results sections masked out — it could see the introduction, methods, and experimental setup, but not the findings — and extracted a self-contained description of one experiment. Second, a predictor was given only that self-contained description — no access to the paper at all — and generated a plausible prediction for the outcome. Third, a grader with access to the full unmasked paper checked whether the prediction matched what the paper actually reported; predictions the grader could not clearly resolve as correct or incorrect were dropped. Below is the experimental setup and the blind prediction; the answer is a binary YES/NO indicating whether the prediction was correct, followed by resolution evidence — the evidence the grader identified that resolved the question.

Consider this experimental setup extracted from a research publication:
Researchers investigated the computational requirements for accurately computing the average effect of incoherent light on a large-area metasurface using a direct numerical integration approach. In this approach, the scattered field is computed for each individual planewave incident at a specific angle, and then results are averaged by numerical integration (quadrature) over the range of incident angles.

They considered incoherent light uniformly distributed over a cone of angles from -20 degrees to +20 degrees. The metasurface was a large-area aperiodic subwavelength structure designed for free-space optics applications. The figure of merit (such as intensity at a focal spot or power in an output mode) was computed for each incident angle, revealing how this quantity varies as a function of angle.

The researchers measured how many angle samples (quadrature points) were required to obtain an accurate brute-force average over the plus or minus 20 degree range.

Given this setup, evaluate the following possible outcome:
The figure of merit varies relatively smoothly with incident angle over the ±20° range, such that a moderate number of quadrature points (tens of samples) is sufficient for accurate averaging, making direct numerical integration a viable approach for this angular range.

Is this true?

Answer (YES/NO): NO